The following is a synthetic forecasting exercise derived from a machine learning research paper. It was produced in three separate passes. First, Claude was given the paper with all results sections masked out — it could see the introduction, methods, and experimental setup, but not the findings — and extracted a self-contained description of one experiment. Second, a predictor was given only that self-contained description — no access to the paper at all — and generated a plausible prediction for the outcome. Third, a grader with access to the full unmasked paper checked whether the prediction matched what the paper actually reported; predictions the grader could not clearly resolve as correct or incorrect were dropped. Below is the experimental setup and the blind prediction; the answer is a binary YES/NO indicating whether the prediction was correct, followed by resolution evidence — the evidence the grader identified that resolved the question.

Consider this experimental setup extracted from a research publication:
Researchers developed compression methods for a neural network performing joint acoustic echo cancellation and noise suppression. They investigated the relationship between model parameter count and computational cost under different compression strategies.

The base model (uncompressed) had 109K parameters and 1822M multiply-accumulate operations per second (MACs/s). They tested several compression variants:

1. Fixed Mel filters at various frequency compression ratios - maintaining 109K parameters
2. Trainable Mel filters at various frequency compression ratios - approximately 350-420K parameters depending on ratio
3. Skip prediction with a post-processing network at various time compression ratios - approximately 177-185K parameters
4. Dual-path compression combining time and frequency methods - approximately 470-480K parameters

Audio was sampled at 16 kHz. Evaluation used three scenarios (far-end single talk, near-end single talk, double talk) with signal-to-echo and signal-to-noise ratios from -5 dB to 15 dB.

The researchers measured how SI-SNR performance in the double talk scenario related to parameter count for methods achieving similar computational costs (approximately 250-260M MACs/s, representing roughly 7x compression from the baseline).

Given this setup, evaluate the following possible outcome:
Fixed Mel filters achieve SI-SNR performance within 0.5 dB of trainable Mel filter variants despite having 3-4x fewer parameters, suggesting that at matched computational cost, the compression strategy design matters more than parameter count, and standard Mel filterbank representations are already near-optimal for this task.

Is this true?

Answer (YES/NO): NO